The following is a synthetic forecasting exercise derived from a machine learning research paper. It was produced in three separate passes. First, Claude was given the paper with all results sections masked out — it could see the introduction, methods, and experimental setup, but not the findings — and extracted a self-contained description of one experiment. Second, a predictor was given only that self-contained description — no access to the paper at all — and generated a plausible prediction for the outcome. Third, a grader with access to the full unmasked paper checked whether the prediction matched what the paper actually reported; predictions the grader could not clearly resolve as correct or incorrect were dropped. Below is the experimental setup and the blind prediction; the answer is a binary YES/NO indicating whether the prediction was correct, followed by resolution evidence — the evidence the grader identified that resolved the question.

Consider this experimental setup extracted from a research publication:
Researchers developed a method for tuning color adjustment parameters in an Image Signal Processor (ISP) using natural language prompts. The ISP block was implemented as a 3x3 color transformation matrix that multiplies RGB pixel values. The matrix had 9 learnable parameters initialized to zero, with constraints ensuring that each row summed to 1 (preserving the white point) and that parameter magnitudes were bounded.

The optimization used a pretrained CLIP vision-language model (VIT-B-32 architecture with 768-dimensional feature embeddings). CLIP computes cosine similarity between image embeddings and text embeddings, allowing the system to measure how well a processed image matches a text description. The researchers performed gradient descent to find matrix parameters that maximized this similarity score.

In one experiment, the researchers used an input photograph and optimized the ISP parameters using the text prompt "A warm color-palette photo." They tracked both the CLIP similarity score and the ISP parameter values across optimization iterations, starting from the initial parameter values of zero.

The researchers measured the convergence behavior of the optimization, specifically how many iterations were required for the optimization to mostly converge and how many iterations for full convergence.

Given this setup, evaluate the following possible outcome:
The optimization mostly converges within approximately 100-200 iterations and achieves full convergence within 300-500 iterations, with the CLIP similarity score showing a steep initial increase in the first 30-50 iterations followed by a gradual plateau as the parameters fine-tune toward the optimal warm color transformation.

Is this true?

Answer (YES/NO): YES